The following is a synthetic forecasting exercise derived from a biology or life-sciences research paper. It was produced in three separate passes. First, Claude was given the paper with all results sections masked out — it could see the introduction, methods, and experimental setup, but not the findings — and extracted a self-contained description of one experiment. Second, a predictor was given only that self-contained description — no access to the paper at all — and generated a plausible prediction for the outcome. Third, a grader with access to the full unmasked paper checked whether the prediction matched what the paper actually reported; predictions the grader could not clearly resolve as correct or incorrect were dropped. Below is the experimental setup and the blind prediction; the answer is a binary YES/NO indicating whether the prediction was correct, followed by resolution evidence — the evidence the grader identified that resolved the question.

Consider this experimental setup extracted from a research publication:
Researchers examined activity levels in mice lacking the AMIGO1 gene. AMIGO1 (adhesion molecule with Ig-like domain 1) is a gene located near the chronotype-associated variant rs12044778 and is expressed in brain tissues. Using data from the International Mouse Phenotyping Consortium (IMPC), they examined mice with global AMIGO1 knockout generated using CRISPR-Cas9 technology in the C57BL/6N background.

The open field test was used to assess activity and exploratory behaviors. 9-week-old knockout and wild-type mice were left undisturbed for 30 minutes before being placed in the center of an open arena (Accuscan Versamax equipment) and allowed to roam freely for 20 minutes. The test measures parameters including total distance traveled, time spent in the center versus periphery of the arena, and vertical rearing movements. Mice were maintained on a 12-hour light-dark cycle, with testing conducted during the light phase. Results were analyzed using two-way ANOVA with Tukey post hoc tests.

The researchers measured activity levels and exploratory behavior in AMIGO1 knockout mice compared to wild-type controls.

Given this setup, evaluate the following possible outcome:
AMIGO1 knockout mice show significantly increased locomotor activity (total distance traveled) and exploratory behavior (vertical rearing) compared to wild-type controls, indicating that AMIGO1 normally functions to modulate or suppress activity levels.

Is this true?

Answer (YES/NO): NO